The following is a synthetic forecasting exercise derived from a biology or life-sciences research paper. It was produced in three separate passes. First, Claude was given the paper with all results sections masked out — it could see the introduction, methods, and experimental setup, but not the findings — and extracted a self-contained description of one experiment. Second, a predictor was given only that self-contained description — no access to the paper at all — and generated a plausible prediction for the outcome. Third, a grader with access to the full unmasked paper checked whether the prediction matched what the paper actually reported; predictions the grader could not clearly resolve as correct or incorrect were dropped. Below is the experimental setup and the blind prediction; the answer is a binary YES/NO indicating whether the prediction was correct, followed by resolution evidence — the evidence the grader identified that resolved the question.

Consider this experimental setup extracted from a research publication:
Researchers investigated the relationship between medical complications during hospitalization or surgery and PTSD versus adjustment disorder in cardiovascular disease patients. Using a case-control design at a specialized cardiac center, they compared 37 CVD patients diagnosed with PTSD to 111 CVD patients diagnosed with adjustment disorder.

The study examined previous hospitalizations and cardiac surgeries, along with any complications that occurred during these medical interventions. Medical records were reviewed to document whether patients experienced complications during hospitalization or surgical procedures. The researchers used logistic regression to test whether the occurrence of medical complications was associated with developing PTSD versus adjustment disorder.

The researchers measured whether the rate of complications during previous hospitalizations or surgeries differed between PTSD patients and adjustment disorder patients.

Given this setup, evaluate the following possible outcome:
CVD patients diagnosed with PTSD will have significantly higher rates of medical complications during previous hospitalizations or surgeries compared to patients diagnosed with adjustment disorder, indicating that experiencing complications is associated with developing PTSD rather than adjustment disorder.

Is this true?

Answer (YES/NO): NO